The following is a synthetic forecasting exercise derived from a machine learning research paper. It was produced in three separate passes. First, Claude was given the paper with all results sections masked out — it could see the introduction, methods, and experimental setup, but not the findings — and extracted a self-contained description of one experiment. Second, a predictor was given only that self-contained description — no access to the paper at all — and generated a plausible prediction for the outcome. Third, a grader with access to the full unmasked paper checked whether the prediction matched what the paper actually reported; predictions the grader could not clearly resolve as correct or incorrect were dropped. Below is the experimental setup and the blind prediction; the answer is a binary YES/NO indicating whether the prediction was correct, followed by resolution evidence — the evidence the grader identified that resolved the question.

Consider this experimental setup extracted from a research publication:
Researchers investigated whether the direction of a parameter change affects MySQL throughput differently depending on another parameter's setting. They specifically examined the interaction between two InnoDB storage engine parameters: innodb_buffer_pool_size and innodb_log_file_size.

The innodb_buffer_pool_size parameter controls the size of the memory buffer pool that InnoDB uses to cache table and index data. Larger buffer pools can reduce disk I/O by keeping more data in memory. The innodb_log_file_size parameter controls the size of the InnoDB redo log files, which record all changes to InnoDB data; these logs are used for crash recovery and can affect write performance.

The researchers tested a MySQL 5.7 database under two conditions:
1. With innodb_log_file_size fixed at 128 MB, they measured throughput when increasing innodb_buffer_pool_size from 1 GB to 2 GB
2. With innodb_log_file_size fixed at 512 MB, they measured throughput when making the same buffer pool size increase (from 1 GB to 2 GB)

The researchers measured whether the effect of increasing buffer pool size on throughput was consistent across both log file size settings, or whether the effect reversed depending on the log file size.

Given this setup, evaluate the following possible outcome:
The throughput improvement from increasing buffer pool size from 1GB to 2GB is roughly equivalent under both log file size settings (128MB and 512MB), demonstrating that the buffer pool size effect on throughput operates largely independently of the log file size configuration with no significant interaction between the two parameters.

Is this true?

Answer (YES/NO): NO